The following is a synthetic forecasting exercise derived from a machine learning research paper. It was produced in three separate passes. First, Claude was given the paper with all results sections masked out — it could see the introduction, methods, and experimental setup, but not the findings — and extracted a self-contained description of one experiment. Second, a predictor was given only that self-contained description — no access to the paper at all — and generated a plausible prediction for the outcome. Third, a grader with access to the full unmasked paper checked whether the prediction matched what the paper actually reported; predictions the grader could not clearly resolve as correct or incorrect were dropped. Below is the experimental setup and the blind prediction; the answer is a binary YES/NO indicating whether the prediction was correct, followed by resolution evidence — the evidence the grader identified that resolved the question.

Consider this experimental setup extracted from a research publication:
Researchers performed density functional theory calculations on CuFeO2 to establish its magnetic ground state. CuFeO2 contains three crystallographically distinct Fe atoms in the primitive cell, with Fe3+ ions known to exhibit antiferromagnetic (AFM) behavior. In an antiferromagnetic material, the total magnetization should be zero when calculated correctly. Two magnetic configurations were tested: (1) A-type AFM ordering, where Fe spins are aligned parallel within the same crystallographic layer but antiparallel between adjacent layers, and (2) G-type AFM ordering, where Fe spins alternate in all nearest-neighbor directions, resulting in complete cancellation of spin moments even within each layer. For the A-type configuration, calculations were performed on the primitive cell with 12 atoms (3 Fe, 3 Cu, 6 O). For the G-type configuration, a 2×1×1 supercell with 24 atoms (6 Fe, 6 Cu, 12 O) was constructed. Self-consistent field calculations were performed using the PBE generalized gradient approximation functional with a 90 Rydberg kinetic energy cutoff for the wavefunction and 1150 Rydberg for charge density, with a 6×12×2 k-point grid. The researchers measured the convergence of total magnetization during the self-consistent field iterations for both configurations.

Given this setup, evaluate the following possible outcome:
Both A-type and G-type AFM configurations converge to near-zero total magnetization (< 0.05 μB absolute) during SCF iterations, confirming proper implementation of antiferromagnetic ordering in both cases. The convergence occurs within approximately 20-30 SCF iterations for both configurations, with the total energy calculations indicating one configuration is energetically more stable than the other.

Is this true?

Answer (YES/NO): NO